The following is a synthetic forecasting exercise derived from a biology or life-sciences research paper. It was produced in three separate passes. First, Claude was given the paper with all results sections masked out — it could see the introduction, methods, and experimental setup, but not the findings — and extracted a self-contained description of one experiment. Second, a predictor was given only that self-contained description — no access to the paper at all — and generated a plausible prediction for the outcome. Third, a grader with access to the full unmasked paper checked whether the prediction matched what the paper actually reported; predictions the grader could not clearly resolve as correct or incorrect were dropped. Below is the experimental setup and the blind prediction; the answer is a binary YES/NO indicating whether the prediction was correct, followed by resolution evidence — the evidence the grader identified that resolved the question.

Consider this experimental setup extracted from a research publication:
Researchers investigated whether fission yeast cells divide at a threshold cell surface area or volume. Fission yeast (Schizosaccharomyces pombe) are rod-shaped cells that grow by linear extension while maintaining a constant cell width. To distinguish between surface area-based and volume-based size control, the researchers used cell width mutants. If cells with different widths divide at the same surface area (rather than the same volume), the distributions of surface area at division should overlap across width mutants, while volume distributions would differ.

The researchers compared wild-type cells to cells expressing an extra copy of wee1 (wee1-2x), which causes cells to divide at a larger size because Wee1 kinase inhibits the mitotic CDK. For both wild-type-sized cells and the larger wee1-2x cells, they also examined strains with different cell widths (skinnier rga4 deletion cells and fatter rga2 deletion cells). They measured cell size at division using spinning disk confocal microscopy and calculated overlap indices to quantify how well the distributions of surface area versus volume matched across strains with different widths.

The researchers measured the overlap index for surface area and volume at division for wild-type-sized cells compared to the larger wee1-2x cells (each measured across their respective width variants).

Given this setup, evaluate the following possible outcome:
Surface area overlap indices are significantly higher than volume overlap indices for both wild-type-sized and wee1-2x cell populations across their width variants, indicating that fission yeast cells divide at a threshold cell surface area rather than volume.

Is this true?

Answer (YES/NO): NO